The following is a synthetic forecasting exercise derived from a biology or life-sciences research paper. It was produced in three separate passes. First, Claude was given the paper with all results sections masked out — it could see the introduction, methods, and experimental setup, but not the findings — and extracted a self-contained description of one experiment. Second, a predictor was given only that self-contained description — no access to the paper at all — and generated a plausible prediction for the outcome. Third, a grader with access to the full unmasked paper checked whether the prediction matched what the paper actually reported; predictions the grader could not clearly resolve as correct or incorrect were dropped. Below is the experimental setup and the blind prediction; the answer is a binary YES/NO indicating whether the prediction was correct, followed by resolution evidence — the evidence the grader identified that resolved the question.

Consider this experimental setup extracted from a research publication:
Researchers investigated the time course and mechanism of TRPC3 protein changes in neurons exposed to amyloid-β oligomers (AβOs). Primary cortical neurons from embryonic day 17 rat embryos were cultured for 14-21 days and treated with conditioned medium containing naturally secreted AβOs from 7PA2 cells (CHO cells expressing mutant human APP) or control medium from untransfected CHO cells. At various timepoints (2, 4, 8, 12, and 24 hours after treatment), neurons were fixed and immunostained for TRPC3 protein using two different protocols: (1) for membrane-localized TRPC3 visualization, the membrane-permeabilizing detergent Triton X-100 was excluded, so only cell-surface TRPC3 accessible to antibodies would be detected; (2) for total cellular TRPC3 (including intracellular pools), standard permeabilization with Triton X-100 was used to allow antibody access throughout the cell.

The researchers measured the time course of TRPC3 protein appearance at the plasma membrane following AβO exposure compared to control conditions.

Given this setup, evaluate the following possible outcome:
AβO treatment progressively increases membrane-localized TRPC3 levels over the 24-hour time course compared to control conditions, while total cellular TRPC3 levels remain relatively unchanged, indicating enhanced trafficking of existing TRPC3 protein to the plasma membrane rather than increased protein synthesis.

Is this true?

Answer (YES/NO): NO